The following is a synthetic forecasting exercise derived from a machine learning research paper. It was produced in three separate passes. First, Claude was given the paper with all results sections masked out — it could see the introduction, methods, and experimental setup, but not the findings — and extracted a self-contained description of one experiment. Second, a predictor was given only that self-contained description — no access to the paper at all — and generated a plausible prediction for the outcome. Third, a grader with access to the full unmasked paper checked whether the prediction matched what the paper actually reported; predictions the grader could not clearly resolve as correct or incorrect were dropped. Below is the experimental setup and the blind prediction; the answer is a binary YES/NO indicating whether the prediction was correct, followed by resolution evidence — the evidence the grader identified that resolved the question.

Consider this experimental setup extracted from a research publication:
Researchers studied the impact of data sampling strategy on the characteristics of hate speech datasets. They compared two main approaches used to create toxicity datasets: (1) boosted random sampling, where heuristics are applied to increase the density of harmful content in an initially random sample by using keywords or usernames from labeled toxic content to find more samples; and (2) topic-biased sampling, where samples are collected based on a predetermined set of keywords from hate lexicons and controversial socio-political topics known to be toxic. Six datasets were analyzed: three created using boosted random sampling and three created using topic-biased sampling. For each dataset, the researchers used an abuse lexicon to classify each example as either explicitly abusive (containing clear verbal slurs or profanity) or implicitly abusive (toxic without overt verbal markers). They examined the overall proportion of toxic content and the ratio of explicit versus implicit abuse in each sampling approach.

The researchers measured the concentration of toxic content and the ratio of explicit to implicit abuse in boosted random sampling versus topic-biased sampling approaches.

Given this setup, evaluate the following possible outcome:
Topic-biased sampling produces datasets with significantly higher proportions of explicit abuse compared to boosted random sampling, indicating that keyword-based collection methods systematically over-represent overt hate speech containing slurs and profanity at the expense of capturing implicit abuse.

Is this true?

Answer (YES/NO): NO